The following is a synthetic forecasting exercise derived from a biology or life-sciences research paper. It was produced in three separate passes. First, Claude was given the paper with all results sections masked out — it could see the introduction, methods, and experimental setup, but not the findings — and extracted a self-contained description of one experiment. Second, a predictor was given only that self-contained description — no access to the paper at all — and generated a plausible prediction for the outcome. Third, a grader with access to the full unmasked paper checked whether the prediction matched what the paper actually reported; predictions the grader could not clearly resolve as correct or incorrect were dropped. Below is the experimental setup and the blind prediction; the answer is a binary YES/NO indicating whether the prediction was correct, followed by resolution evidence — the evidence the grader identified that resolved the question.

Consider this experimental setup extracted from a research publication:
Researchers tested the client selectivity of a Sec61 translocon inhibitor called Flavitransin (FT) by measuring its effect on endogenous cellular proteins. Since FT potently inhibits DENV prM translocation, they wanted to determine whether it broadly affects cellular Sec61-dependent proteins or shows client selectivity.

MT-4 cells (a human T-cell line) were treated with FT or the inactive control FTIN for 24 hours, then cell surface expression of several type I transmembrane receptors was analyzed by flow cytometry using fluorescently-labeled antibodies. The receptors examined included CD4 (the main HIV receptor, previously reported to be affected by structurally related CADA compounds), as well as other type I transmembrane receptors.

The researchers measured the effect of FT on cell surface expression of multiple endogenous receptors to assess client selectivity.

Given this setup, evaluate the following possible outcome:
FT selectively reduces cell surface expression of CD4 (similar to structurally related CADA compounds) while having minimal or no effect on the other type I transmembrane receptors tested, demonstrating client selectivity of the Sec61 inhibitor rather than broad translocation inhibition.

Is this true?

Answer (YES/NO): YES